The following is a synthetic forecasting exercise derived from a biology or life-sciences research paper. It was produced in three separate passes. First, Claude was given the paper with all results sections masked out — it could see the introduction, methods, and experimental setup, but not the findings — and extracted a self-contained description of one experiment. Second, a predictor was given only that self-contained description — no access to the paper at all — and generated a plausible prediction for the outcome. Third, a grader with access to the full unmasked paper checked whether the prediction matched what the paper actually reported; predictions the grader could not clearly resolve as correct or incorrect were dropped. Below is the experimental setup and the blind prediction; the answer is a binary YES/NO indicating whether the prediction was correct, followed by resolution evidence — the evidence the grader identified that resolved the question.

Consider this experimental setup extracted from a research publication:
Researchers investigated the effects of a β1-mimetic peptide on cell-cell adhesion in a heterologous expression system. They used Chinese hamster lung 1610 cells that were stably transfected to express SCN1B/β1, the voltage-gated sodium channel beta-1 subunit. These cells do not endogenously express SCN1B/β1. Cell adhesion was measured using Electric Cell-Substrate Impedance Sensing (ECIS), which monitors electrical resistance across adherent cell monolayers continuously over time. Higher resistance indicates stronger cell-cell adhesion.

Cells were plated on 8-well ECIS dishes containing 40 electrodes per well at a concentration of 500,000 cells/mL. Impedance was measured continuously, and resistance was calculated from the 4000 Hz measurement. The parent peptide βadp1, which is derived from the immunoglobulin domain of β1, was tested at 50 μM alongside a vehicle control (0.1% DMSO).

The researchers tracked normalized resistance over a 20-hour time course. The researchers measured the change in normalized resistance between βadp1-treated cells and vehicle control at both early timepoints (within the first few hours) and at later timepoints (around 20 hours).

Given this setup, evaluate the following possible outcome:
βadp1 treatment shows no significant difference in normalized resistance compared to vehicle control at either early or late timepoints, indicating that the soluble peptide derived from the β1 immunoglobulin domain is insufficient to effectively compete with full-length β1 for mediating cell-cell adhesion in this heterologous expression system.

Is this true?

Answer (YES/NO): NO